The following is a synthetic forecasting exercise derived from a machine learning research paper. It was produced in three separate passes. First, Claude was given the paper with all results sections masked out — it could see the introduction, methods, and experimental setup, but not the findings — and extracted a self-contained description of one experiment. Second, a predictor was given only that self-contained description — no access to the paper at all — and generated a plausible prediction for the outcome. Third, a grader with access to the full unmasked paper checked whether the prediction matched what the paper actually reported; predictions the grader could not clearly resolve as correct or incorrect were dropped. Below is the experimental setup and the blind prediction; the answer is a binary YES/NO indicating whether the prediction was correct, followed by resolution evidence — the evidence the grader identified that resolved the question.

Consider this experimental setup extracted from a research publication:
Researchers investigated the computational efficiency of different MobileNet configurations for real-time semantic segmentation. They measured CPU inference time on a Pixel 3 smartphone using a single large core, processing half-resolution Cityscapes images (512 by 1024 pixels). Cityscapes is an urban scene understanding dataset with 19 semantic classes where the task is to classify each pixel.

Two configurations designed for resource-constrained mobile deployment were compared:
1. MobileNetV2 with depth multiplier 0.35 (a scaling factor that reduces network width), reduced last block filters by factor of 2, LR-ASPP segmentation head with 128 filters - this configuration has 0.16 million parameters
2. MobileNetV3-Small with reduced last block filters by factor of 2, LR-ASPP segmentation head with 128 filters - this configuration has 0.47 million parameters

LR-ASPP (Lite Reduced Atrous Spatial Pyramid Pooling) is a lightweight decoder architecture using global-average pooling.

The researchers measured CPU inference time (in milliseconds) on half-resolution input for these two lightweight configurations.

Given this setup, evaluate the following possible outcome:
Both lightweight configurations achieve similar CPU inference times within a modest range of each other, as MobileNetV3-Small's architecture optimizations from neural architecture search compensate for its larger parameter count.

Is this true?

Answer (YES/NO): YES